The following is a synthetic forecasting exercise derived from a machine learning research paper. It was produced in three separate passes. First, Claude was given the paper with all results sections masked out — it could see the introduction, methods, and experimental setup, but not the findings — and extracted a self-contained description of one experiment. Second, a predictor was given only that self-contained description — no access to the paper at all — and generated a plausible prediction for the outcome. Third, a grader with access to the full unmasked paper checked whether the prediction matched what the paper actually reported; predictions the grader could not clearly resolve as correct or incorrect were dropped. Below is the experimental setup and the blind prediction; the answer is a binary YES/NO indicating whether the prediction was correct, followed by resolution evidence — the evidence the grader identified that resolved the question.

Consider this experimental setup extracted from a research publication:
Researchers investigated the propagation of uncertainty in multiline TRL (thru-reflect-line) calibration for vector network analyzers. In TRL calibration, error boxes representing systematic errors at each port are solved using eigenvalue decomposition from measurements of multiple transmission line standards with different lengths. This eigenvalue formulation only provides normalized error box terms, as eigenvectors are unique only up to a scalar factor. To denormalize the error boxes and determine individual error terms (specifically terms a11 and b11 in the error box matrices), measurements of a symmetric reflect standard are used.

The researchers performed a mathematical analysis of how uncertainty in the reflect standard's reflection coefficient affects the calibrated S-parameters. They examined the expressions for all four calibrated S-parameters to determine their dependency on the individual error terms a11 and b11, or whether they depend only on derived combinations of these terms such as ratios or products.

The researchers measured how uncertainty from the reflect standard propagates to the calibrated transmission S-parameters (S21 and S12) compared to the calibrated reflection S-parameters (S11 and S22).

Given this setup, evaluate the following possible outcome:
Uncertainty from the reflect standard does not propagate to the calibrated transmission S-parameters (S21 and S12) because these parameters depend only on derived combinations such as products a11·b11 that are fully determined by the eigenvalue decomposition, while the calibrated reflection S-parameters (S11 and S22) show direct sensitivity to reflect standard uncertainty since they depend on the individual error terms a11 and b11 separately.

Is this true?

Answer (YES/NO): NO